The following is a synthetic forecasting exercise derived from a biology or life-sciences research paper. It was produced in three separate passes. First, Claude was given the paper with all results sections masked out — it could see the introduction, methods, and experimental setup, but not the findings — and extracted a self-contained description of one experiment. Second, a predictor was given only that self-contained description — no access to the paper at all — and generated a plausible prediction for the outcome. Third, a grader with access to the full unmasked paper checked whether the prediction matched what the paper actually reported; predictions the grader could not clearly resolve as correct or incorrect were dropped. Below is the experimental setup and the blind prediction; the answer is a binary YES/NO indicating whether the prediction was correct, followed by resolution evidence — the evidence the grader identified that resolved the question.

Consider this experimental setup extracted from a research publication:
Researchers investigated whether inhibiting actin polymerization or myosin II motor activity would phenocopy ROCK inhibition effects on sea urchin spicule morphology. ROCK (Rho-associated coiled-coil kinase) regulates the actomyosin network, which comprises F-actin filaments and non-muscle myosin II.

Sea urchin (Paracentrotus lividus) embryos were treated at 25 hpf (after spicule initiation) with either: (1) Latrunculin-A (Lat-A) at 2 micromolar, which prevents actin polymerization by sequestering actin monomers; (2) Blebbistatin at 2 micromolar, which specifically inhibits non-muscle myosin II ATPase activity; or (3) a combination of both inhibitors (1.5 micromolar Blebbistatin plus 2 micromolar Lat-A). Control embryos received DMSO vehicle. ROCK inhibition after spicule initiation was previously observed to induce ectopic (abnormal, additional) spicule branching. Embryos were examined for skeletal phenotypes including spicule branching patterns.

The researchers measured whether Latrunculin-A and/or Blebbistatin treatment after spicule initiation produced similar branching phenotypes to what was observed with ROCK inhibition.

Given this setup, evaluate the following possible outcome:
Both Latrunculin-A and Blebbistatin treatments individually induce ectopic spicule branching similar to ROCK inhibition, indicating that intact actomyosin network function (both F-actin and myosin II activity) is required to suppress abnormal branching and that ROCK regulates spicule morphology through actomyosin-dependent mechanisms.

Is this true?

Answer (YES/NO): NO